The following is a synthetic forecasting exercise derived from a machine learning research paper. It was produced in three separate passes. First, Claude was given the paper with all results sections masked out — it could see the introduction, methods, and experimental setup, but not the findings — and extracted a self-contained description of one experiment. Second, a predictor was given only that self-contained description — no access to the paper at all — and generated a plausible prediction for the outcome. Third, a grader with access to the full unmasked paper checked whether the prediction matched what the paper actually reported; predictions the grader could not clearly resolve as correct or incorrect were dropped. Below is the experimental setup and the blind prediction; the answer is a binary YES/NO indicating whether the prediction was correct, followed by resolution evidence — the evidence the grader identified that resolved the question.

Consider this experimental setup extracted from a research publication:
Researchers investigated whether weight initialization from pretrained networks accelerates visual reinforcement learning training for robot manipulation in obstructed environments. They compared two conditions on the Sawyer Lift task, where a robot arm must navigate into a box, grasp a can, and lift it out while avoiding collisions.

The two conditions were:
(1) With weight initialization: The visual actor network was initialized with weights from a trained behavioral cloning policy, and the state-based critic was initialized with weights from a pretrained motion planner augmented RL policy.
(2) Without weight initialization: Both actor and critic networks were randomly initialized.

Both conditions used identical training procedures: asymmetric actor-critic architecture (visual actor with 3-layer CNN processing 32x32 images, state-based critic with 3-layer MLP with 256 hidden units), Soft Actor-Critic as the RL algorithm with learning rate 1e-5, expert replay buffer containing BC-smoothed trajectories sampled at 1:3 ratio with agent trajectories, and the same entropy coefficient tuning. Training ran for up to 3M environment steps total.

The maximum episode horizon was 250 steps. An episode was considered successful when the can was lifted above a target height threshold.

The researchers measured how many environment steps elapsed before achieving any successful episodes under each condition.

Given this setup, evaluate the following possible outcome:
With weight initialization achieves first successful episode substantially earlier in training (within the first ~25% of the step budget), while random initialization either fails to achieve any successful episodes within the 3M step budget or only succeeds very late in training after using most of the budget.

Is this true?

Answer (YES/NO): YES